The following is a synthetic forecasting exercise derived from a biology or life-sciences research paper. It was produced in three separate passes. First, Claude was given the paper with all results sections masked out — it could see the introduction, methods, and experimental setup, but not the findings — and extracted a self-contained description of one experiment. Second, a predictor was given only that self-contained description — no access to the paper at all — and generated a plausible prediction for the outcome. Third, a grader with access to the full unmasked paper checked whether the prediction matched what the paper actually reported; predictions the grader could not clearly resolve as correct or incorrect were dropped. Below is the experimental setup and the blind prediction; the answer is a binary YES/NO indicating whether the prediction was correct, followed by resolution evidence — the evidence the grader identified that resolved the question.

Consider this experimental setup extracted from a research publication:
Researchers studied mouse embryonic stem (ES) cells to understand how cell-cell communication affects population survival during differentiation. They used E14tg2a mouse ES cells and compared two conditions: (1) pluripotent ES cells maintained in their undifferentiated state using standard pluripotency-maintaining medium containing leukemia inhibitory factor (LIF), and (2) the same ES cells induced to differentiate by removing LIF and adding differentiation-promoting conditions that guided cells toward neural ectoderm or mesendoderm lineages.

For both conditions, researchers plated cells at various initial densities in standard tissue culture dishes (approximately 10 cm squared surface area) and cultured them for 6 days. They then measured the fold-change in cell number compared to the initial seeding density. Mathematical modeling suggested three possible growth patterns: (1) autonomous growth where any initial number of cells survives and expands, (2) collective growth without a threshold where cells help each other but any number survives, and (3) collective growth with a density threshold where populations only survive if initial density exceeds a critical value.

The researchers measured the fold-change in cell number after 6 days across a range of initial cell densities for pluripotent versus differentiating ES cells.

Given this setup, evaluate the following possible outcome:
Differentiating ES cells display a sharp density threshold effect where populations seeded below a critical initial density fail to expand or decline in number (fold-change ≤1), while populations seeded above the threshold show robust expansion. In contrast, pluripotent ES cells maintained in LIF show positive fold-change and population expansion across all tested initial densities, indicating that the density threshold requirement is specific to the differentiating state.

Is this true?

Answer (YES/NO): YES